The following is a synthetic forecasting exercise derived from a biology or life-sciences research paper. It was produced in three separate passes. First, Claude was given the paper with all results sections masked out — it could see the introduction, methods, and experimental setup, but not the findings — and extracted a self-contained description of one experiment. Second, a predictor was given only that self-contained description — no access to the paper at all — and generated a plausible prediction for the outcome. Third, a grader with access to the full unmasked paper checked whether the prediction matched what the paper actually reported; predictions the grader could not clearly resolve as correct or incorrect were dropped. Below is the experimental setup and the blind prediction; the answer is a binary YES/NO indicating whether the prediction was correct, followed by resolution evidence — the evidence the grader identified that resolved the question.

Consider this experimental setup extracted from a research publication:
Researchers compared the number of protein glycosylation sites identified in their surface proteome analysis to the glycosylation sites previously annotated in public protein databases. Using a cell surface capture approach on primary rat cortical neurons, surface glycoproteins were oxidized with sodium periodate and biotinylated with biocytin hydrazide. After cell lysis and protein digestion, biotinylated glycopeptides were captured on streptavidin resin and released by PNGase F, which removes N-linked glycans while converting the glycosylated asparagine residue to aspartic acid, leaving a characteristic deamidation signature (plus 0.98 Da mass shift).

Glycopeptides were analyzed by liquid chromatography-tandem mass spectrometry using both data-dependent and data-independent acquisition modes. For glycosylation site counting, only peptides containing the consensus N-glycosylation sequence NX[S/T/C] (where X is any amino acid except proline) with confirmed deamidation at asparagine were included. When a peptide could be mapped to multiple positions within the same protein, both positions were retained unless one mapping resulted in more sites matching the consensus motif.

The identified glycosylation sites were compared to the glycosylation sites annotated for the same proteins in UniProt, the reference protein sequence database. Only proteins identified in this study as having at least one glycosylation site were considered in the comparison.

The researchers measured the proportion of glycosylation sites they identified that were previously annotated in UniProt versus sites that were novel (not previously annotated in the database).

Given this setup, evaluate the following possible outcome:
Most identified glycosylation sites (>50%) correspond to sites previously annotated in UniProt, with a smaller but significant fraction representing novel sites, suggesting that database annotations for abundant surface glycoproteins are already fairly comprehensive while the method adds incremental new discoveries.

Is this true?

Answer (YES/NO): NO